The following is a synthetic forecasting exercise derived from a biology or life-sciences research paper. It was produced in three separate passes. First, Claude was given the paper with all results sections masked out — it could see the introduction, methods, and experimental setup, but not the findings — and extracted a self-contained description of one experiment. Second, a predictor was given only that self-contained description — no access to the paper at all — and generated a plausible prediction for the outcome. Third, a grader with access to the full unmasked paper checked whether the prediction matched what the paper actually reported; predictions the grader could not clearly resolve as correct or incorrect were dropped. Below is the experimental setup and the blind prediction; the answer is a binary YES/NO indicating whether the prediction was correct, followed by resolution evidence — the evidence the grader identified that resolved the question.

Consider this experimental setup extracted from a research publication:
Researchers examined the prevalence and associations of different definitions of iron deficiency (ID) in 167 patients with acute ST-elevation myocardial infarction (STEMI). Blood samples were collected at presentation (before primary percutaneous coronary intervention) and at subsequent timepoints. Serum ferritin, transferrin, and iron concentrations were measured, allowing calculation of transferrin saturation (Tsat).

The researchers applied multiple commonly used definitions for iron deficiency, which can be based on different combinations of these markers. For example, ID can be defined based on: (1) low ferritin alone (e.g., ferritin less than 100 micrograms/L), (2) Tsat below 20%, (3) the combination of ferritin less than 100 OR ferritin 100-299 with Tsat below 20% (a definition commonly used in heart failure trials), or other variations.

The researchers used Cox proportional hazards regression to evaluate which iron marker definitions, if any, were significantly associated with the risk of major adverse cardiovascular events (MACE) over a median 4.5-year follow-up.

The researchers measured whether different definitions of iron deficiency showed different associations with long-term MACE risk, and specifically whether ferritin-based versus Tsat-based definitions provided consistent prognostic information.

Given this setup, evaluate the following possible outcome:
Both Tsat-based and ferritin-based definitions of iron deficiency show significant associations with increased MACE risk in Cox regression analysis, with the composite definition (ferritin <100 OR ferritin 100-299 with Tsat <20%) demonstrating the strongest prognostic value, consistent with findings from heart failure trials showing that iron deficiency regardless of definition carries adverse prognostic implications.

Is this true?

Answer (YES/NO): NO